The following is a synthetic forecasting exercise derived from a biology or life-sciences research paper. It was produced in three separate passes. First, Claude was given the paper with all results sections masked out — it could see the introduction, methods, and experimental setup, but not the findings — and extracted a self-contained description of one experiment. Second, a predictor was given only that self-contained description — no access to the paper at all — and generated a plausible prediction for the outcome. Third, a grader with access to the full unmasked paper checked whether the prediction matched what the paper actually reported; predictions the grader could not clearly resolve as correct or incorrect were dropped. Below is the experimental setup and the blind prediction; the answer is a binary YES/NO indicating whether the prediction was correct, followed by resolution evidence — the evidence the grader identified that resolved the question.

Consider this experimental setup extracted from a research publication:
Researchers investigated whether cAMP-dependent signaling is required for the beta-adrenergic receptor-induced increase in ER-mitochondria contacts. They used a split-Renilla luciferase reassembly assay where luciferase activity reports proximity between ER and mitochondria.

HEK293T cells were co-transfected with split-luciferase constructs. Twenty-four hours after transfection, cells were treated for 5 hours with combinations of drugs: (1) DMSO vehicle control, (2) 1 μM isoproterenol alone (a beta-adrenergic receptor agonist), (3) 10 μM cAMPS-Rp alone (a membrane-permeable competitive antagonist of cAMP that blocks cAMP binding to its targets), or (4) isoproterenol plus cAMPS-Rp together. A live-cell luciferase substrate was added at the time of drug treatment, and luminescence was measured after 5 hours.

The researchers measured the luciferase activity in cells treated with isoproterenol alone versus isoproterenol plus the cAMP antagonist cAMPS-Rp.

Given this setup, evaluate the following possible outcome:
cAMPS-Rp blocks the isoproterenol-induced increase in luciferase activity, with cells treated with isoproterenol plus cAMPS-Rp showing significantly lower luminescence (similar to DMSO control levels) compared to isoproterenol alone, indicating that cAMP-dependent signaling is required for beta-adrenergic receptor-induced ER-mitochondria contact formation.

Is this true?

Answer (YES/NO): NO